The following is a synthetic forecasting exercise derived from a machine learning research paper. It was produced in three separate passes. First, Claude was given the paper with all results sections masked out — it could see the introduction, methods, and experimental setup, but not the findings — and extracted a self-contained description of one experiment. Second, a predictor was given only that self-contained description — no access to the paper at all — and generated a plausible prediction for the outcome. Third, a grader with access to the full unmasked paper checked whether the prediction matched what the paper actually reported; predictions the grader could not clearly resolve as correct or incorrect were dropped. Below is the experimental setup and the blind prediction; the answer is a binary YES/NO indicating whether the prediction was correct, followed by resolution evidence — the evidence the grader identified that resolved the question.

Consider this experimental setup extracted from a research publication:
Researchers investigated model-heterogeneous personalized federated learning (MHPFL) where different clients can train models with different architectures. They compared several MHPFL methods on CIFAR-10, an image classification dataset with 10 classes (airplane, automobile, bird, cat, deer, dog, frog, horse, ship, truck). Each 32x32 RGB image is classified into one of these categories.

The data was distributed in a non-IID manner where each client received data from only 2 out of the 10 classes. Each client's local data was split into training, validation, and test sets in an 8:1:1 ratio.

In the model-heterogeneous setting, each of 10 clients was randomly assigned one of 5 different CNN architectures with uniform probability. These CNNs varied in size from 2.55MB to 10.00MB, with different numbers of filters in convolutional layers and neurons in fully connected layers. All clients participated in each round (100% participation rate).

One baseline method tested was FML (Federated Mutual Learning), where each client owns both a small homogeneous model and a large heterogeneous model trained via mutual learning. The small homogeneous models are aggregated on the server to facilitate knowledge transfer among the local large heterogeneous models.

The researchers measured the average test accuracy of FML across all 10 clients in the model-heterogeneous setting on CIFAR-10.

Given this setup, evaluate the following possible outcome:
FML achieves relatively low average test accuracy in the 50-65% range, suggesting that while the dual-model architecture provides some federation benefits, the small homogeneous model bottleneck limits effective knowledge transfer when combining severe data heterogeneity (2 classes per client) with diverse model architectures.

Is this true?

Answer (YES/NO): NO